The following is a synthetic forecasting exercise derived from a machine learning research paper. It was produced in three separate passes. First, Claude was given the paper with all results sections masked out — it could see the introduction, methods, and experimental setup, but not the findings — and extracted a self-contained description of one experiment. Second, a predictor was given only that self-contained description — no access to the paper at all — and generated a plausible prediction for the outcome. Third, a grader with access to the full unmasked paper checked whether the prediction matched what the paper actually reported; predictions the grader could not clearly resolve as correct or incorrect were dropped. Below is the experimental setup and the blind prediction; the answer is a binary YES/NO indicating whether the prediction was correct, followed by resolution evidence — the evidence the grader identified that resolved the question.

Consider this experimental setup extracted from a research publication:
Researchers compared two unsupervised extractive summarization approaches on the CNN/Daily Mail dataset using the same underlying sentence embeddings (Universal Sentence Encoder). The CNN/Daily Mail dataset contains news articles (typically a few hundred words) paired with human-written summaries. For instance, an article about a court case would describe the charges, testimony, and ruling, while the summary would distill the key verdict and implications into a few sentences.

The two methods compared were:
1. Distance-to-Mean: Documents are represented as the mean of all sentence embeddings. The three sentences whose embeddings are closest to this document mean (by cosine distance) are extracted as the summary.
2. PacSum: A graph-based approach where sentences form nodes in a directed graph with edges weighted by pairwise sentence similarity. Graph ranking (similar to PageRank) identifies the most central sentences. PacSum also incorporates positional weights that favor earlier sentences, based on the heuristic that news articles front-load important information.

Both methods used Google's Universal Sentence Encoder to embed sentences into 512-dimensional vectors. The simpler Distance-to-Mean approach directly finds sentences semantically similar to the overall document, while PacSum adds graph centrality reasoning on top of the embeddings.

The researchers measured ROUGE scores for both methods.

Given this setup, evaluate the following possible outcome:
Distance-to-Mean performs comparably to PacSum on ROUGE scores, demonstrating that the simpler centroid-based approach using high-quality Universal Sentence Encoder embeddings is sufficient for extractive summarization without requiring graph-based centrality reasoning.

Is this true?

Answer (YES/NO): NO